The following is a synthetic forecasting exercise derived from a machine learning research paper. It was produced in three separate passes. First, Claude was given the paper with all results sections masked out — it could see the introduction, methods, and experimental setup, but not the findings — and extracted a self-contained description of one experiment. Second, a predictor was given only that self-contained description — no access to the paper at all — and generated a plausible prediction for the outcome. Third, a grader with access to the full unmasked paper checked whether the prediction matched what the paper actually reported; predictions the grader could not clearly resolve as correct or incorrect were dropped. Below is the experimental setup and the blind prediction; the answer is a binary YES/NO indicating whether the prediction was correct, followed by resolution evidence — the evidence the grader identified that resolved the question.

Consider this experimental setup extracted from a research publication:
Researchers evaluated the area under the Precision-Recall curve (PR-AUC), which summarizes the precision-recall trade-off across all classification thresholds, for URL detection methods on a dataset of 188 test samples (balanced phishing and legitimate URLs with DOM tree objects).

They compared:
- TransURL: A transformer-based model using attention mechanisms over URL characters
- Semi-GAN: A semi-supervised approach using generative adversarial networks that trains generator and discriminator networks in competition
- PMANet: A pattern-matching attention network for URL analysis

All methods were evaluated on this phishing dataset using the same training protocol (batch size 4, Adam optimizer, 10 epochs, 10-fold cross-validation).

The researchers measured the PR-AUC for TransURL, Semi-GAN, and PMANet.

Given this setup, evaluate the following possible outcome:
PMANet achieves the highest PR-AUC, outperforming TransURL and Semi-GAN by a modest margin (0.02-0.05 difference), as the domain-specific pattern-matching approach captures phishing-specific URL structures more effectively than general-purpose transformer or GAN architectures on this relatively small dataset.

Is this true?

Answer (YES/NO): NO